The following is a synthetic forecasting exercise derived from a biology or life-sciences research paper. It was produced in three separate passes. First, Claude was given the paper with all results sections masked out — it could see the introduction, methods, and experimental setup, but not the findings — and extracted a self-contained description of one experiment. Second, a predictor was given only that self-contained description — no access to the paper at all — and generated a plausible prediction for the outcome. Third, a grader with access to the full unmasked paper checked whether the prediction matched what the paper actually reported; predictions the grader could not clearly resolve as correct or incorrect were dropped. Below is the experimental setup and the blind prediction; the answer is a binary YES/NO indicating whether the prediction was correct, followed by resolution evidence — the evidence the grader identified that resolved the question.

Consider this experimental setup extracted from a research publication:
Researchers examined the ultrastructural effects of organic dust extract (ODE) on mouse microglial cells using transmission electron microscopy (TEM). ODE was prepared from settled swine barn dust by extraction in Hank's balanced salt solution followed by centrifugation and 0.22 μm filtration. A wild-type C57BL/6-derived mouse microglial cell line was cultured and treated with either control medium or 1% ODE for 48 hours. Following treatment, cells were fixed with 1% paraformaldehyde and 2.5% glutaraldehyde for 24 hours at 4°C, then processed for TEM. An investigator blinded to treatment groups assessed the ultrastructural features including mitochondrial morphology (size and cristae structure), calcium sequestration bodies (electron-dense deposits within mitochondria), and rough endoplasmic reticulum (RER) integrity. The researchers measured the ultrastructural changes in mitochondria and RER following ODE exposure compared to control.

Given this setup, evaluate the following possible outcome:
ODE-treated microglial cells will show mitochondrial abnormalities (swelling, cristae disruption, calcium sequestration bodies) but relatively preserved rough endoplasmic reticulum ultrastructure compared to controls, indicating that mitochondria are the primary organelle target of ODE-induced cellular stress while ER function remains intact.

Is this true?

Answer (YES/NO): NO